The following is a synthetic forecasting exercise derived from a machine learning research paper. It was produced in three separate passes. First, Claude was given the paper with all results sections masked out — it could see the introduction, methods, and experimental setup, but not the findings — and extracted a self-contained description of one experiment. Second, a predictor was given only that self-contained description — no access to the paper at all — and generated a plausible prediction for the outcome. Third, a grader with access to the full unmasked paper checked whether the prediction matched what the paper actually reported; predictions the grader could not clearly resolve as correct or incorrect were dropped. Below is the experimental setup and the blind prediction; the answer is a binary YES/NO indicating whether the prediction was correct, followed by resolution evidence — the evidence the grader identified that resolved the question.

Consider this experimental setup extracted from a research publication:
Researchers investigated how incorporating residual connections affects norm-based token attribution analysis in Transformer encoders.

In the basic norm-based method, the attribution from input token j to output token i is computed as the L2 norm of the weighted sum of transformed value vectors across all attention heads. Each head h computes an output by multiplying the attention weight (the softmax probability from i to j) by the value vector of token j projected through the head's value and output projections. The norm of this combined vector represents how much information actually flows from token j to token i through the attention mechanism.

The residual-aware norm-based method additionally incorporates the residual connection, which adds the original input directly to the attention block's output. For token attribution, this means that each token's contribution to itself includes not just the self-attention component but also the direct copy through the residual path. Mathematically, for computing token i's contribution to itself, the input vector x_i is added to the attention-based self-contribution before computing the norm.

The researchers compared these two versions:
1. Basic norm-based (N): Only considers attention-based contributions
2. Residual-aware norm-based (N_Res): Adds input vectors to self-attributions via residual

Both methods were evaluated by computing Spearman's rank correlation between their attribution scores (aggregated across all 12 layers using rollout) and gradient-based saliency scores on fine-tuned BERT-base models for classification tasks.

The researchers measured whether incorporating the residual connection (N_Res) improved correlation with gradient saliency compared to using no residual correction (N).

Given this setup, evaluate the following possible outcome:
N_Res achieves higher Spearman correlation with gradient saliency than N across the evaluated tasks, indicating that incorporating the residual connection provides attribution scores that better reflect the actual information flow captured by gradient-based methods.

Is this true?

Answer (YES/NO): YES